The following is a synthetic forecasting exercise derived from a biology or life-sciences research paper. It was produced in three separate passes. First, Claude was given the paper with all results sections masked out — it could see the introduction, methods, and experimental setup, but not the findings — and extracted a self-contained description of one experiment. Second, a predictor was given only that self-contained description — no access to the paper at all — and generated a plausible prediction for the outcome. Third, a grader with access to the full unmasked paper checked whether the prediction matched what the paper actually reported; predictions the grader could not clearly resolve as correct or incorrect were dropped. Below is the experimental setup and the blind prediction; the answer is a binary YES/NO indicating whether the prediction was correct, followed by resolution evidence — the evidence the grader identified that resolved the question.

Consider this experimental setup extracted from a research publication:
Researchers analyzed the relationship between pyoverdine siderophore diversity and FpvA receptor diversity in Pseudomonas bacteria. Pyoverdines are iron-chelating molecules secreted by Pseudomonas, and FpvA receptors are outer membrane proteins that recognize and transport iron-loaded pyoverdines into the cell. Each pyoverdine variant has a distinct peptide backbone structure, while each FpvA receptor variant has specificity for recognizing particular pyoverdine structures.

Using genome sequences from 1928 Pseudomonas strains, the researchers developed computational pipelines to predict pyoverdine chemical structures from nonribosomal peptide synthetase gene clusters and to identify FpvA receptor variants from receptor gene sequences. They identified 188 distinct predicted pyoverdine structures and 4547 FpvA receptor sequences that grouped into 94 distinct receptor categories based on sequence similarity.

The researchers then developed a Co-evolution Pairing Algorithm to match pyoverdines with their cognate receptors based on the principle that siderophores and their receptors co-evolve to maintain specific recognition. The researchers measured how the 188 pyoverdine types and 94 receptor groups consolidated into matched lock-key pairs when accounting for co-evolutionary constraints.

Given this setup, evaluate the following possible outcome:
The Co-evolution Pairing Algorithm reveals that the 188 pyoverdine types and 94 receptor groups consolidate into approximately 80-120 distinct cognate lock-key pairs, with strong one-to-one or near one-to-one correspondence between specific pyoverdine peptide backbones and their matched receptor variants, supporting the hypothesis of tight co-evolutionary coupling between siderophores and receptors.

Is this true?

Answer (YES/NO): NO